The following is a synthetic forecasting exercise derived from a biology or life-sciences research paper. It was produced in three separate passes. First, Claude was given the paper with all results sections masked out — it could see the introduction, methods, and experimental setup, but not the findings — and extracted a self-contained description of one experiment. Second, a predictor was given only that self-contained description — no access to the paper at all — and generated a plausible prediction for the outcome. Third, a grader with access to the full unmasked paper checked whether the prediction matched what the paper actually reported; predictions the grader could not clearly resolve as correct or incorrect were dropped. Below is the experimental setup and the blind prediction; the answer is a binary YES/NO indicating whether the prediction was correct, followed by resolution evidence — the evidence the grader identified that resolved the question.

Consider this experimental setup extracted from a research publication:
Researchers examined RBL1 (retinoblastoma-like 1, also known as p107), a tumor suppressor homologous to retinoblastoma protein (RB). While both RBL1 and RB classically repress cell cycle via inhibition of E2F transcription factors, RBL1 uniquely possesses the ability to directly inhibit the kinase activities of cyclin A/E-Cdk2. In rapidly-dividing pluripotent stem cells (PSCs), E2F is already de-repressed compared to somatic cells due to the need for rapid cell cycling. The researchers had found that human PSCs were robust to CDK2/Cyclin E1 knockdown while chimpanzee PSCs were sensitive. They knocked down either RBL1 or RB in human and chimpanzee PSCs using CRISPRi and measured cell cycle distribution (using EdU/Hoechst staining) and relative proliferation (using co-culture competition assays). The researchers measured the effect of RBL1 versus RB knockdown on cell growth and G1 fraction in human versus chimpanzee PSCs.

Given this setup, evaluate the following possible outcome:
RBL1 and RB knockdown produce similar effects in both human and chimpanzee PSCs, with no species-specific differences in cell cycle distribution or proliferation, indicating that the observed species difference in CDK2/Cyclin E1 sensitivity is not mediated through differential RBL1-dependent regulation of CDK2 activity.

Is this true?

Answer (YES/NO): NO